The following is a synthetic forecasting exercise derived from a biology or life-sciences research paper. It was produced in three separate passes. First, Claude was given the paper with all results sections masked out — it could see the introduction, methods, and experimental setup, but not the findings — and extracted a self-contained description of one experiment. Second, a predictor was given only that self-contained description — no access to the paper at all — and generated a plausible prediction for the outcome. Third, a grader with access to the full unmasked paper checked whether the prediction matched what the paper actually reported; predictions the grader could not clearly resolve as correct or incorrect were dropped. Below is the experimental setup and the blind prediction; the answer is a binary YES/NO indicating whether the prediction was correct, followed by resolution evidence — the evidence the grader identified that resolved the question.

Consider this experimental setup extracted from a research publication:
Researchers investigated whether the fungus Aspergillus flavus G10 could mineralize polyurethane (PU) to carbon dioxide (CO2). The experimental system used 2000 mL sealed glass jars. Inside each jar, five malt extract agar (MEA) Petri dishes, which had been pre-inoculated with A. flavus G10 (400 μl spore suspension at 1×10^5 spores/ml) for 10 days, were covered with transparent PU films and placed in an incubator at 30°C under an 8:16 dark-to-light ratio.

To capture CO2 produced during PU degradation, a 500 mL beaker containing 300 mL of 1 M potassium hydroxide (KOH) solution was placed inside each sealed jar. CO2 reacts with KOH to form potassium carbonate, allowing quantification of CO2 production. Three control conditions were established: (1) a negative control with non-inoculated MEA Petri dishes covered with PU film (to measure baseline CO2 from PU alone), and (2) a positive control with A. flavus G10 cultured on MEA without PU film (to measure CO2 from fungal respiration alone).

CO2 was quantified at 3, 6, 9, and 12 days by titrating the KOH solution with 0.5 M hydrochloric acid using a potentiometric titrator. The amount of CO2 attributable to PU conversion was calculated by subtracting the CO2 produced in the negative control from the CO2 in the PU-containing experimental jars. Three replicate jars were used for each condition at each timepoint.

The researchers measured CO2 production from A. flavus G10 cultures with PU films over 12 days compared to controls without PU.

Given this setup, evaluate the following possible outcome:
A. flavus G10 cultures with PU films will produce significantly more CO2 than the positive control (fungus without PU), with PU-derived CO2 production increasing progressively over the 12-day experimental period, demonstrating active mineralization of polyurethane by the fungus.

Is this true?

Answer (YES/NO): YES